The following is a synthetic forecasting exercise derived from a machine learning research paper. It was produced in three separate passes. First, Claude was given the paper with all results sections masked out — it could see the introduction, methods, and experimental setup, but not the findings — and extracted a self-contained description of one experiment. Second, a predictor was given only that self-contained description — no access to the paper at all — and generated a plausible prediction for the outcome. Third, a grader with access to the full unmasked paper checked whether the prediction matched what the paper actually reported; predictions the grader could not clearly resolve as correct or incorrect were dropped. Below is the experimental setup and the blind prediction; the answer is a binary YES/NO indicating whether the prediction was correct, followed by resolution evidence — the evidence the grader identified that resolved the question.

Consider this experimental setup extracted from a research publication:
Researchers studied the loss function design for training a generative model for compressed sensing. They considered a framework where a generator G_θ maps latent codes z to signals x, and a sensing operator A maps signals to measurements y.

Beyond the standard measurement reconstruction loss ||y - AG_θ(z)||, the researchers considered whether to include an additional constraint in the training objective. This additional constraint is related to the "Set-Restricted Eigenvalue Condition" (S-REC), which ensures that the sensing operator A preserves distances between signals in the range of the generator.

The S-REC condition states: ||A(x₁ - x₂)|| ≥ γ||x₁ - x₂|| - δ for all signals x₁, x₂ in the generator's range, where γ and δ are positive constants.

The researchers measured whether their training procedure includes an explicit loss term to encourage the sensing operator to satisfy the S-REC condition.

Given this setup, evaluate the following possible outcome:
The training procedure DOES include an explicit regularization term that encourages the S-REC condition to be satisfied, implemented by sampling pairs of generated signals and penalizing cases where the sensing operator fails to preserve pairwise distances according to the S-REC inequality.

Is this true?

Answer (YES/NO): NO